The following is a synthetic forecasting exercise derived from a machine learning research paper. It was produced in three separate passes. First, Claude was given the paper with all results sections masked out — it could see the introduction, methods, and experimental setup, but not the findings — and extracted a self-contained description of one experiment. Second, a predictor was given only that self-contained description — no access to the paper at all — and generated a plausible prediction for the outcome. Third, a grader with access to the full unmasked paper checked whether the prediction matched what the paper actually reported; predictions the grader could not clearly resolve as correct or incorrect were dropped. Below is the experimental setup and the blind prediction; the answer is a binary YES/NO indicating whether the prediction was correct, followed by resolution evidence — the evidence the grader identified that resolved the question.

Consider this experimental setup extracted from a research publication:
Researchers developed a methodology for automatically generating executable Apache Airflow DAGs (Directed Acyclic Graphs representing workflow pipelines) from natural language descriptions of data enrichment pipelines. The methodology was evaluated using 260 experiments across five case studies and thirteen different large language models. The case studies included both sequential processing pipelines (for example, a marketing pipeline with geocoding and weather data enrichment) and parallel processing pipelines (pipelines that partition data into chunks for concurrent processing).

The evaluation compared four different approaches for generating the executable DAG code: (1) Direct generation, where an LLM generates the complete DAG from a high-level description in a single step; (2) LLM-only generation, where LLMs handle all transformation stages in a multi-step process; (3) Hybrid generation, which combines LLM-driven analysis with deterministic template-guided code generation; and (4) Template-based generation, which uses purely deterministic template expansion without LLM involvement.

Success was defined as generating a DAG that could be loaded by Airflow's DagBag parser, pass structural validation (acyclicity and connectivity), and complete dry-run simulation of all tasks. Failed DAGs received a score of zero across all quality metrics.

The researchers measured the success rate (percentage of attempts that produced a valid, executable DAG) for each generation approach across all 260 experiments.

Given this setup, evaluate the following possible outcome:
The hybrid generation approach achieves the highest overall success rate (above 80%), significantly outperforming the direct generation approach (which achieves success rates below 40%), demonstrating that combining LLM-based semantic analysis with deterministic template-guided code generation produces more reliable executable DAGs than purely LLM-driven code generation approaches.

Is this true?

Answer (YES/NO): NO